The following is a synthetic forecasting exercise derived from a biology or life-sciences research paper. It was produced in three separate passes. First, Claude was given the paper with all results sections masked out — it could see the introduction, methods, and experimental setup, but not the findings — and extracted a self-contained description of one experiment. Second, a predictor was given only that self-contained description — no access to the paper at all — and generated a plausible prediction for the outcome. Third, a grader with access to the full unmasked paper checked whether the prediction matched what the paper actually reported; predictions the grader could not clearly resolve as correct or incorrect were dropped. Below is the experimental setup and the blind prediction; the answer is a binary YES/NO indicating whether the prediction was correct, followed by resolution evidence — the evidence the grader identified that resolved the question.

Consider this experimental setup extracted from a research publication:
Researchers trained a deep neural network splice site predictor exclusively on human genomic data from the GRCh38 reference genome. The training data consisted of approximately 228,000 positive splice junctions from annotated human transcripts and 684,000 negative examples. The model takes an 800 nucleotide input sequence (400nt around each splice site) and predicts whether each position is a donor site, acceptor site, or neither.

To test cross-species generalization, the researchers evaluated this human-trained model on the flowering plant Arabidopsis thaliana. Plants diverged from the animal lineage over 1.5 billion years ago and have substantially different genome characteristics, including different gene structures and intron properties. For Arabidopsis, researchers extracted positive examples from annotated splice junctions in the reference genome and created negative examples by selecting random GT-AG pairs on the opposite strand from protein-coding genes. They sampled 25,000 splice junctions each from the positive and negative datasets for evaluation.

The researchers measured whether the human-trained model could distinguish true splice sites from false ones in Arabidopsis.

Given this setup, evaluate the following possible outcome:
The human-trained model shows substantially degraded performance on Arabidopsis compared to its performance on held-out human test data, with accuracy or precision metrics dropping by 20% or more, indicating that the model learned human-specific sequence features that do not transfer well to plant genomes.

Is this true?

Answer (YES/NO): NO